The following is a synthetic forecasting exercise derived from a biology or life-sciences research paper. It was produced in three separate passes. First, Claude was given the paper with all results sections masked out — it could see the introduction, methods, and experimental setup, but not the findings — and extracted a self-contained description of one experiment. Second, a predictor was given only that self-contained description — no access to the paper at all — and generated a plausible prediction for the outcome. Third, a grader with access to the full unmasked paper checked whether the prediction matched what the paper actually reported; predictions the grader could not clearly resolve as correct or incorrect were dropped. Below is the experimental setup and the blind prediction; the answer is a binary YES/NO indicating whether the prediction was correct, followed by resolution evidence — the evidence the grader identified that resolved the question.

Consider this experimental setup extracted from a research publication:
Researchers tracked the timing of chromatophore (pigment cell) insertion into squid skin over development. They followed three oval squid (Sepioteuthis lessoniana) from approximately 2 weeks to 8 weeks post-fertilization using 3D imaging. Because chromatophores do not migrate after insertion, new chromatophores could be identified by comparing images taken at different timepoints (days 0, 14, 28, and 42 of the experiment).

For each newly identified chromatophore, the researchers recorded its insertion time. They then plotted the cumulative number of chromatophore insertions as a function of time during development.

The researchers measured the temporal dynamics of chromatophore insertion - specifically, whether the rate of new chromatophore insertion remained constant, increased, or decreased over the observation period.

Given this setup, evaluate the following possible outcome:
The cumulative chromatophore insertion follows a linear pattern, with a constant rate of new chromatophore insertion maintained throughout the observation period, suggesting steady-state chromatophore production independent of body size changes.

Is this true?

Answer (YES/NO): NO